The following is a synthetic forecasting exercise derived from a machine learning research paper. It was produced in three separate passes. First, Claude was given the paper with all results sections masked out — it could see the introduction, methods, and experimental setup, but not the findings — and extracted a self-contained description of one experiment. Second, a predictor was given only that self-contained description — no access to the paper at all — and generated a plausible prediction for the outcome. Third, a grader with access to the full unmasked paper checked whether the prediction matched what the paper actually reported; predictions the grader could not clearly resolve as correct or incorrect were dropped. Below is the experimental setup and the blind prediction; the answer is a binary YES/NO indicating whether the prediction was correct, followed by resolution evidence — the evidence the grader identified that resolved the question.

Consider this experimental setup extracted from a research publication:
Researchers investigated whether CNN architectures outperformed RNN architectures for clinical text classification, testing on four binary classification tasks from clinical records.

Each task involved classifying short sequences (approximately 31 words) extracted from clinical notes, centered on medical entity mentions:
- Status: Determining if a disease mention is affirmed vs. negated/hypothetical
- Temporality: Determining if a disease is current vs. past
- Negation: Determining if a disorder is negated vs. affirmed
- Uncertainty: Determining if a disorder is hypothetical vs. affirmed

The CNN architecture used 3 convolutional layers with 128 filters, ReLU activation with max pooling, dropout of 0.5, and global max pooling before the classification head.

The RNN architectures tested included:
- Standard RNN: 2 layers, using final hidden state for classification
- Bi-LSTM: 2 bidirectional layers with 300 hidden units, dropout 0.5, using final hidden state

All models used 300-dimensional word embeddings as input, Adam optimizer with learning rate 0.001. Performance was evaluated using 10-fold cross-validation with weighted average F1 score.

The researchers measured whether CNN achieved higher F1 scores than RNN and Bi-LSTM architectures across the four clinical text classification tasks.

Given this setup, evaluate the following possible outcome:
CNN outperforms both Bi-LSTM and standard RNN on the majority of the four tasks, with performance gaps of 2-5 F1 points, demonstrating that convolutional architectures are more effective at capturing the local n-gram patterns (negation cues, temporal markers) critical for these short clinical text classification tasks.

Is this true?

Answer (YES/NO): NO